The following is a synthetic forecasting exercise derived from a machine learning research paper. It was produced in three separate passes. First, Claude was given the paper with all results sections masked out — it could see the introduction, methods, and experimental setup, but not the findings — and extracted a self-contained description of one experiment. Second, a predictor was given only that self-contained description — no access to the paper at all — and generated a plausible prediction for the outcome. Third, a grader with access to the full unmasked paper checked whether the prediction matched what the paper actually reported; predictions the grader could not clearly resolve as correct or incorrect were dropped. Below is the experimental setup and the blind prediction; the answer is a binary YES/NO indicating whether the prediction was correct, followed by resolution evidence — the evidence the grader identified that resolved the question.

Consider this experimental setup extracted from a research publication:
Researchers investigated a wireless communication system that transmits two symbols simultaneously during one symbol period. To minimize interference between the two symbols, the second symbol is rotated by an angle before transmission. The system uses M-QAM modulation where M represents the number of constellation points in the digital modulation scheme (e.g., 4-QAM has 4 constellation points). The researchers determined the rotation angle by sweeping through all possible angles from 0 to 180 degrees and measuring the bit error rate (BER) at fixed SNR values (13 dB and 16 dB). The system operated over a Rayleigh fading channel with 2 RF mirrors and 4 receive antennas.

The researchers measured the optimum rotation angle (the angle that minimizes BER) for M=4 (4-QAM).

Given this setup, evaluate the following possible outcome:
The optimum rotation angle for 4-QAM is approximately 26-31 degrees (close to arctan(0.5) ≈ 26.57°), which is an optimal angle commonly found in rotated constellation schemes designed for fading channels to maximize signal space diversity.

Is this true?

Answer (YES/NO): NO